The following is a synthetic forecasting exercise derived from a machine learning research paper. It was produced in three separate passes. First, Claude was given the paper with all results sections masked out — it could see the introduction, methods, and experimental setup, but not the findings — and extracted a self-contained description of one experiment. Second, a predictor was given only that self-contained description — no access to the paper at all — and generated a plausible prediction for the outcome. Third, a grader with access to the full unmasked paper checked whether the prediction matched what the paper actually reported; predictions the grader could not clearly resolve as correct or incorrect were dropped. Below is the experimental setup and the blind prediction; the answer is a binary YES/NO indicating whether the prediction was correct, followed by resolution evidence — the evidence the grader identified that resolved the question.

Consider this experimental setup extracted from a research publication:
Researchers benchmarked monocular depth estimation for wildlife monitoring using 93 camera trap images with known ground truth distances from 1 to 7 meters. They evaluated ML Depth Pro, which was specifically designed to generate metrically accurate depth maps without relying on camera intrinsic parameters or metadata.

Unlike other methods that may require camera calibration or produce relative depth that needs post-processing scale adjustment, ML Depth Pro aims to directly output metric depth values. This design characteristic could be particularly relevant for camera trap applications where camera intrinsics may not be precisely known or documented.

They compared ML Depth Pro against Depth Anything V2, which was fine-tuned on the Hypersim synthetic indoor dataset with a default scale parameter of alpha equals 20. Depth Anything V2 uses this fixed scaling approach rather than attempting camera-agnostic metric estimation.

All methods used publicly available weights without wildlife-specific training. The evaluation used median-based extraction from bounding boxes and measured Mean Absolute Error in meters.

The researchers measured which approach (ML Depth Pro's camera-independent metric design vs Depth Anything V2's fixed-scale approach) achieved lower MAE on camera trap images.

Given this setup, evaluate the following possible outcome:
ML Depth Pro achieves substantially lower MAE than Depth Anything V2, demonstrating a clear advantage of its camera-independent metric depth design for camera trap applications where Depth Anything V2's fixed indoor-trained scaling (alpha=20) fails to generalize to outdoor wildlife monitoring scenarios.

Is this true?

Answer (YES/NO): NO